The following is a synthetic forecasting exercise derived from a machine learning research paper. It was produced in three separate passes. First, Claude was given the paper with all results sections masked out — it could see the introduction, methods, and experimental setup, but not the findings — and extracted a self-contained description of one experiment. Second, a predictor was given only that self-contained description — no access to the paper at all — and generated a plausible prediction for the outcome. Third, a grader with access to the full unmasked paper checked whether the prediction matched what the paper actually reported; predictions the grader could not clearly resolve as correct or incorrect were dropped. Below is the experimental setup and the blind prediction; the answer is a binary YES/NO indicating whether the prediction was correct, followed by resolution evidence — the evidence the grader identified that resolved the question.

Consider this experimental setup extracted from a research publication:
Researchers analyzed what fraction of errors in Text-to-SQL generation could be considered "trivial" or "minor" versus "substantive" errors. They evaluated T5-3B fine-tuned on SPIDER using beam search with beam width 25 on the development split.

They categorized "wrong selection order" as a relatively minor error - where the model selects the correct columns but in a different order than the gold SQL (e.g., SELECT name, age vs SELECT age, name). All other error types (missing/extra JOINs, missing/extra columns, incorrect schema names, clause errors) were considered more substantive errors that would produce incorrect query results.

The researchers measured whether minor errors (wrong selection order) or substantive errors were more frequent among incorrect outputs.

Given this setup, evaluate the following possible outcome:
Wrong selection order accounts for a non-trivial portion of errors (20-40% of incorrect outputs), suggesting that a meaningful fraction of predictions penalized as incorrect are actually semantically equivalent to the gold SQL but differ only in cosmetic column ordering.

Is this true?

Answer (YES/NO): YES